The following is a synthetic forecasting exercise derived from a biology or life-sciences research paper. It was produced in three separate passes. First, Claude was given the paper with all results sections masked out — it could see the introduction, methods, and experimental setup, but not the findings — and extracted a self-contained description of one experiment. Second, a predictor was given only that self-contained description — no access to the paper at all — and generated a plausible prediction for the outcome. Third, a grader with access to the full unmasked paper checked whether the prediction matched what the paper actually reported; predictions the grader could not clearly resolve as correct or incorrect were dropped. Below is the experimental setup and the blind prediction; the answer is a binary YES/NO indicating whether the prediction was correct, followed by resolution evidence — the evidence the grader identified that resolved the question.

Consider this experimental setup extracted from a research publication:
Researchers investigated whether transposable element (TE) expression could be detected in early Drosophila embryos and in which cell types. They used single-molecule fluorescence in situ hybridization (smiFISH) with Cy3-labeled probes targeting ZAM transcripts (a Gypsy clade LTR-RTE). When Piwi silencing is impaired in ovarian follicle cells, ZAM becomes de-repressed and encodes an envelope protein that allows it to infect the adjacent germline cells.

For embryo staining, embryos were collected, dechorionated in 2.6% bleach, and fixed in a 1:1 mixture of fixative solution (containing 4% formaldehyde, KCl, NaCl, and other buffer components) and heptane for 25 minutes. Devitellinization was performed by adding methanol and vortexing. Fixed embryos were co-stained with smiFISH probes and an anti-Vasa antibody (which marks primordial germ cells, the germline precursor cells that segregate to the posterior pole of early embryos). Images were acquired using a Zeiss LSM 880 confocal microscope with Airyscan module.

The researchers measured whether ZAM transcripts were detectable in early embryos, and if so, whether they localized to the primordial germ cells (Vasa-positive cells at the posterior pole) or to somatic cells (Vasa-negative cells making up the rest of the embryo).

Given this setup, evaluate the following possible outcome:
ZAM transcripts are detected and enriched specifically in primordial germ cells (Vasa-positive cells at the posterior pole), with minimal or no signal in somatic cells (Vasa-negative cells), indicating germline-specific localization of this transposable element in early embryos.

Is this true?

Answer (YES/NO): NO